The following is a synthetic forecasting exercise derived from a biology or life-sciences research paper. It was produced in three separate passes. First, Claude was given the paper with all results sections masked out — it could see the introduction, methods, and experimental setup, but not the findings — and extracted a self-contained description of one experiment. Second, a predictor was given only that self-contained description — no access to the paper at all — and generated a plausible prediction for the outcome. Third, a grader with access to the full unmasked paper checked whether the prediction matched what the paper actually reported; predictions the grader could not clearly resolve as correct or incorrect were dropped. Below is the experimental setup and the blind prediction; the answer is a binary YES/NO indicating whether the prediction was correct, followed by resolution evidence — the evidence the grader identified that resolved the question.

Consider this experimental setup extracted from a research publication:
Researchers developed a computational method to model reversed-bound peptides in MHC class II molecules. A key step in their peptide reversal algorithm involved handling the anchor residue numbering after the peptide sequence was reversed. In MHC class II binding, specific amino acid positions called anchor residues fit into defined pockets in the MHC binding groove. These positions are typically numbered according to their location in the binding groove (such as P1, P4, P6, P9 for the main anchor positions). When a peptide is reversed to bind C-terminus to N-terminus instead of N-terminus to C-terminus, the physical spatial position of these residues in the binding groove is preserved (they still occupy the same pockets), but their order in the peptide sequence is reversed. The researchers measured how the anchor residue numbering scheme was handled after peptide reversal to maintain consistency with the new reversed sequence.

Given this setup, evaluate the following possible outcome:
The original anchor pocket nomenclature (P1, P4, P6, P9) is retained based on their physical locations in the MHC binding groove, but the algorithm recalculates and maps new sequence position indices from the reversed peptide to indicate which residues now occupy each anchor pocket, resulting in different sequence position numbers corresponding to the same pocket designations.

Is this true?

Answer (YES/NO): NO